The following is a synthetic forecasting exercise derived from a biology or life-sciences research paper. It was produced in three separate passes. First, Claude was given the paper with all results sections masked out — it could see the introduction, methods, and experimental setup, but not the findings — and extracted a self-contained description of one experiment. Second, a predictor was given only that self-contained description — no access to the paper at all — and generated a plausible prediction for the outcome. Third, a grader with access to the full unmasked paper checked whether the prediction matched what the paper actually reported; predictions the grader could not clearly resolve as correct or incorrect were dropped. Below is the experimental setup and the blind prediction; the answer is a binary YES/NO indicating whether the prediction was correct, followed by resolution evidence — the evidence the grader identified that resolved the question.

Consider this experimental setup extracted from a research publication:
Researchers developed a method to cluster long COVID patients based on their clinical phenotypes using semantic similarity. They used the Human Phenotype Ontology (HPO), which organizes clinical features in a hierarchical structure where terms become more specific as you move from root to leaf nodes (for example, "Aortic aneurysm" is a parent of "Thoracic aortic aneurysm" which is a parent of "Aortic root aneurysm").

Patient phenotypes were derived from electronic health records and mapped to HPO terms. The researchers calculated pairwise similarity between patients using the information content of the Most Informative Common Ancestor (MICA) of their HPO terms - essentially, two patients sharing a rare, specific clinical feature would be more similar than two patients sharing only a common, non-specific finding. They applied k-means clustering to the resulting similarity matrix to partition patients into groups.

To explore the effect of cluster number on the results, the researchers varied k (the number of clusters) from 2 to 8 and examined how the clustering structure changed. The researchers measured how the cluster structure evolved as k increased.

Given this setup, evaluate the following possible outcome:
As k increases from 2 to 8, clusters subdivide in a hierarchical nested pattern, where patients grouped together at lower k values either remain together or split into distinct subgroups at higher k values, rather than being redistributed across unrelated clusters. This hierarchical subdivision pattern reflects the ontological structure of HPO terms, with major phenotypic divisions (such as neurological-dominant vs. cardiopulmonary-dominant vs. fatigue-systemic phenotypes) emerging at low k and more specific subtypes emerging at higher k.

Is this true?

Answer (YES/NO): YES